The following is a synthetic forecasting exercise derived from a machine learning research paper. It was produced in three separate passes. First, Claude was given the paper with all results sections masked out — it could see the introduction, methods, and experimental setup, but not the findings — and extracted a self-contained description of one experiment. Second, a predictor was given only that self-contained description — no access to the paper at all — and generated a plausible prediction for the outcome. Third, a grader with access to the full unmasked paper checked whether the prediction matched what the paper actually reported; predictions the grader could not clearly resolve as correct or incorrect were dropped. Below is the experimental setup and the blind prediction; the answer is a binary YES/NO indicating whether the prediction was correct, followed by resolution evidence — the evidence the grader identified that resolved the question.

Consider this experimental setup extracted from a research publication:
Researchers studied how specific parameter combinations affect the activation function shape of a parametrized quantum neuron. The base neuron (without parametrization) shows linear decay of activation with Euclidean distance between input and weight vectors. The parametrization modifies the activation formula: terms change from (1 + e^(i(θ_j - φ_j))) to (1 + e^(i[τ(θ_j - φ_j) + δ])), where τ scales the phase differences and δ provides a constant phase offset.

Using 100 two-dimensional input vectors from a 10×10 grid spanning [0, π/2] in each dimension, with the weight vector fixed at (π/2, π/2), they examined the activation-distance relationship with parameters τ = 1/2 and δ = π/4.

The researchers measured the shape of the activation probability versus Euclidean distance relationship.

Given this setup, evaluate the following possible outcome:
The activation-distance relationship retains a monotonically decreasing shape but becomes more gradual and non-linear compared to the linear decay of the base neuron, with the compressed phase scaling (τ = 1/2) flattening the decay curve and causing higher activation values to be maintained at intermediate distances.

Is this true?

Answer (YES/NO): NO